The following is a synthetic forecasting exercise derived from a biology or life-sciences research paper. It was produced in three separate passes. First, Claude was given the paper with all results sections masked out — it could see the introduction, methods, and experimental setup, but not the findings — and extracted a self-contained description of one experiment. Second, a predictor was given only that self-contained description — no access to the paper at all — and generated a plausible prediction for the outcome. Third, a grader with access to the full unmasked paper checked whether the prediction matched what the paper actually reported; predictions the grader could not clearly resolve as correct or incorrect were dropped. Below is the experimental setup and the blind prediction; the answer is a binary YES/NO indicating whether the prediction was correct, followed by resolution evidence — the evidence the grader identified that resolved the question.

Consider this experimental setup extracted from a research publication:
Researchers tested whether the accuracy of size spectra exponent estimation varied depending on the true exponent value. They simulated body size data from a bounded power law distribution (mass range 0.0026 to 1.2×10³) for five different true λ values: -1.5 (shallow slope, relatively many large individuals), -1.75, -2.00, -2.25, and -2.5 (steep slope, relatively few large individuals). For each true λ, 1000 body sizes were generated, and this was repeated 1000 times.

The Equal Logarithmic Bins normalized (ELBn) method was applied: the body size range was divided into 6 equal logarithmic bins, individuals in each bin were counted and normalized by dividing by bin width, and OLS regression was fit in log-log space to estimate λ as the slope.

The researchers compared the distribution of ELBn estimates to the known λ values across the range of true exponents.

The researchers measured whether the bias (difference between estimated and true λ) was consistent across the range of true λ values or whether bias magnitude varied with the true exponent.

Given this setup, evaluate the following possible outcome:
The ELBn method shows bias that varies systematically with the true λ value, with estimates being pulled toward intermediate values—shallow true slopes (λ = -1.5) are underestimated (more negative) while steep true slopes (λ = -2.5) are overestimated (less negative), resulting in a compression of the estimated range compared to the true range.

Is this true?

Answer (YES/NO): NO